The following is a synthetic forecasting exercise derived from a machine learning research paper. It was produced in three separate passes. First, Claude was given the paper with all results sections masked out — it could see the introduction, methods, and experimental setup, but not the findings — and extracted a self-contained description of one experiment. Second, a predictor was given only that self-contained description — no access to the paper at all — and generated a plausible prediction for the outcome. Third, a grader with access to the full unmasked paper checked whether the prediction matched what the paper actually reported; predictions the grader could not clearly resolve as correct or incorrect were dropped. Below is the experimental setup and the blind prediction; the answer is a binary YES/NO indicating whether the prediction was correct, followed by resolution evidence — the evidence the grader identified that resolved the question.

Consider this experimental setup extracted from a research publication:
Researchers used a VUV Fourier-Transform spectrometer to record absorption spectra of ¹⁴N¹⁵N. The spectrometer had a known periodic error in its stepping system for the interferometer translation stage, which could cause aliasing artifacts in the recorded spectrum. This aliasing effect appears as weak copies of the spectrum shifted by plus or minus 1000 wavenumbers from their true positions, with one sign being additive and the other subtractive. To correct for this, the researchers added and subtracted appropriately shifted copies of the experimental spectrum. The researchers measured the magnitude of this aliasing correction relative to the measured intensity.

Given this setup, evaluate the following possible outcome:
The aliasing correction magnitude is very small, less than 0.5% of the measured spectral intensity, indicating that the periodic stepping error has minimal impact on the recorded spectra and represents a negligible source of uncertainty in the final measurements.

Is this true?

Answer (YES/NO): NO